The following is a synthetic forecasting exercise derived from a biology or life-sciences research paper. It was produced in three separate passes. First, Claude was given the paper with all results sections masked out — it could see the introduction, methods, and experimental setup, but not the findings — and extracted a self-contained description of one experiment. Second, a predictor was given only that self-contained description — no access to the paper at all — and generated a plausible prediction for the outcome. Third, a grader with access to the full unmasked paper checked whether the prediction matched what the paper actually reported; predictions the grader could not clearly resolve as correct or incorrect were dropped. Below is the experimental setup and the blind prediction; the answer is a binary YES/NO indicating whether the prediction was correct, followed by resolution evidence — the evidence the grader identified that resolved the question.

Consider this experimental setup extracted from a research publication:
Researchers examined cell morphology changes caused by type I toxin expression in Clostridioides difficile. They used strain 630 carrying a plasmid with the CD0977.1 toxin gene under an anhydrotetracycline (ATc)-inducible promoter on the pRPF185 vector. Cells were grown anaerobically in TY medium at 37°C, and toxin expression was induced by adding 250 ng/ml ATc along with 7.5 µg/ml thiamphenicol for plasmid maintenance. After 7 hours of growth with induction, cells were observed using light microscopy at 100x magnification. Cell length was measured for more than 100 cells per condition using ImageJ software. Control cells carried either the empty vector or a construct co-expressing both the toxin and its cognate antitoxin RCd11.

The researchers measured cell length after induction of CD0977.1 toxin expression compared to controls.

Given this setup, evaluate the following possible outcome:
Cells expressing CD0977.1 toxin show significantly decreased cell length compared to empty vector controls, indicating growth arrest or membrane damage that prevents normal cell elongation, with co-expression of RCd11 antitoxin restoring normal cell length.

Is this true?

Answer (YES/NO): NO